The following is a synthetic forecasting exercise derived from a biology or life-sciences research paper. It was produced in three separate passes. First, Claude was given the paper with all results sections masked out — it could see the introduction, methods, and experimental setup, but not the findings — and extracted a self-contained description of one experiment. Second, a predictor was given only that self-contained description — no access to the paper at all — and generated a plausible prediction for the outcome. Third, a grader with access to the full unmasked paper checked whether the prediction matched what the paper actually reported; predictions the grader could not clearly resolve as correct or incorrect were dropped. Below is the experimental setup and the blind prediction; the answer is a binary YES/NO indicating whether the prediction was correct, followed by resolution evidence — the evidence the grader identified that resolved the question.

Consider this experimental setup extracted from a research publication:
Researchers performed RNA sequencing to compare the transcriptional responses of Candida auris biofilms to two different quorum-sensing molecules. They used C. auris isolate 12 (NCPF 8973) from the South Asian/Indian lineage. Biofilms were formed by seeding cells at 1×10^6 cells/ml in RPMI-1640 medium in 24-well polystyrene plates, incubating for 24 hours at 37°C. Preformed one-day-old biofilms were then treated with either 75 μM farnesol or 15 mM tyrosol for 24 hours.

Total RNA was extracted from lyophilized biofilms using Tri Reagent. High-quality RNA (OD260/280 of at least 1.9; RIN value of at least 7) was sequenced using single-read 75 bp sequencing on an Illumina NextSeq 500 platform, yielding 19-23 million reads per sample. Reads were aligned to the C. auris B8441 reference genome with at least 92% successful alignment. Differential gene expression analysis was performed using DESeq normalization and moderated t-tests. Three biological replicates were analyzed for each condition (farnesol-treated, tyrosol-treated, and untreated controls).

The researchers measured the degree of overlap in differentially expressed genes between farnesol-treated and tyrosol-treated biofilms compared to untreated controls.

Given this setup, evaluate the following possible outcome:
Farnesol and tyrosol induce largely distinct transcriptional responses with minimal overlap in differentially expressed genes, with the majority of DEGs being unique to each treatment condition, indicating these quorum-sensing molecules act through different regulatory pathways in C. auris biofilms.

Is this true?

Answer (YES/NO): NO